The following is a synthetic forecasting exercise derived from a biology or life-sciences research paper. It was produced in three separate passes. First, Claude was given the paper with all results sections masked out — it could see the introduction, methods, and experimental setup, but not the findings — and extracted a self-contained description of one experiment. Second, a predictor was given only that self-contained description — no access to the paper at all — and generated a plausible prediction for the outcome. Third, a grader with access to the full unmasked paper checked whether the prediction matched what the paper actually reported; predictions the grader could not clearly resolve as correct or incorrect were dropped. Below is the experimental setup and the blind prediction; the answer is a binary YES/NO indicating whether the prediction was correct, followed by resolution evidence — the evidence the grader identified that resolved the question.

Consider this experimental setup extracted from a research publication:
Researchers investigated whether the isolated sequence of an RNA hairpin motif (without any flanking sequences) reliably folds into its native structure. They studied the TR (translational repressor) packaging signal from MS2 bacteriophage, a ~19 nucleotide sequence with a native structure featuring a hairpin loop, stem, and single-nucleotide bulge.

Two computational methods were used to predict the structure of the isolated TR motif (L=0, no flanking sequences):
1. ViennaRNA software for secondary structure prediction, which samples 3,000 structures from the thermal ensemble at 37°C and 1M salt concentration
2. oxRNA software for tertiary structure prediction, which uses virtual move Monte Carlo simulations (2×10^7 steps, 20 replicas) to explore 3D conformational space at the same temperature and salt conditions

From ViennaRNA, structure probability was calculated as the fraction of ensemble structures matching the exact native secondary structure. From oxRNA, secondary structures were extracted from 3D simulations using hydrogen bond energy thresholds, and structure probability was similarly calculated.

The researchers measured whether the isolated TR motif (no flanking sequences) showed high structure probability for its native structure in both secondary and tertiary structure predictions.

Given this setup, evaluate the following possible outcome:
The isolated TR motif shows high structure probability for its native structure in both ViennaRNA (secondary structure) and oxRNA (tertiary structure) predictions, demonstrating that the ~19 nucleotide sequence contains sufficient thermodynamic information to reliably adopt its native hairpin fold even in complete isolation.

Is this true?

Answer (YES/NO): NO